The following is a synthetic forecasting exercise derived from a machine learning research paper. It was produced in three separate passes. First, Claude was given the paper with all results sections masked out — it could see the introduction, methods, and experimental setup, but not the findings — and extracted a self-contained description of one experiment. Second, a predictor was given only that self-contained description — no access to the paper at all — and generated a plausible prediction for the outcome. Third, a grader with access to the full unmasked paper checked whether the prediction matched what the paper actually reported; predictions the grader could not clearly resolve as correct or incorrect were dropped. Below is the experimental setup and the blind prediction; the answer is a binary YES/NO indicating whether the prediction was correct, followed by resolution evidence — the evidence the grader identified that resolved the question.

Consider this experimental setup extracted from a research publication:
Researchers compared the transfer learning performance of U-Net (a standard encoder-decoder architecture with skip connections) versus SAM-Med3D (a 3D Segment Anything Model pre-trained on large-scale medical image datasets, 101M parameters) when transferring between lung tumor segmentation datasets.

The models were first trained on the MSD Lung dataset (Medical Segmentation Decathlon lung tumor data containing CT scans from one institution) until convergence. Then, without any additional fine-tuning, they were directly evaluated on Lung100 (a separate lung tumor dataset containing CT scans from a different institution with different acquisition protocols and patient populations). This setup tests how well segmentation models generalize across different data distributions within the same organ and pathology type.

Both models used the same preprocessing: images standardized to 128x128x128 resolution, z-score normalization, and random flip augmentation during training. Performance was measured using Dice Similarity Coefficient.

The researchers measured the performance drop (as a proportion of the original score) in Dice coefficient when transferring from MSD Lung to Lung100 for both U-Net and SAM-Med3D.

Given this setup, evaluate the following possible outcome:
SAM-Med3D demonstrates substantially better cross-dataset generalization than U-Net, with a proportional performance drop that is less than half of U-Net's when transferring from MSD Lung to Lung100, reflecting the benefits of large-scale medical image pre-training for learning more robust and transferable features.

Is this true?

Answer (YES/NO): YES